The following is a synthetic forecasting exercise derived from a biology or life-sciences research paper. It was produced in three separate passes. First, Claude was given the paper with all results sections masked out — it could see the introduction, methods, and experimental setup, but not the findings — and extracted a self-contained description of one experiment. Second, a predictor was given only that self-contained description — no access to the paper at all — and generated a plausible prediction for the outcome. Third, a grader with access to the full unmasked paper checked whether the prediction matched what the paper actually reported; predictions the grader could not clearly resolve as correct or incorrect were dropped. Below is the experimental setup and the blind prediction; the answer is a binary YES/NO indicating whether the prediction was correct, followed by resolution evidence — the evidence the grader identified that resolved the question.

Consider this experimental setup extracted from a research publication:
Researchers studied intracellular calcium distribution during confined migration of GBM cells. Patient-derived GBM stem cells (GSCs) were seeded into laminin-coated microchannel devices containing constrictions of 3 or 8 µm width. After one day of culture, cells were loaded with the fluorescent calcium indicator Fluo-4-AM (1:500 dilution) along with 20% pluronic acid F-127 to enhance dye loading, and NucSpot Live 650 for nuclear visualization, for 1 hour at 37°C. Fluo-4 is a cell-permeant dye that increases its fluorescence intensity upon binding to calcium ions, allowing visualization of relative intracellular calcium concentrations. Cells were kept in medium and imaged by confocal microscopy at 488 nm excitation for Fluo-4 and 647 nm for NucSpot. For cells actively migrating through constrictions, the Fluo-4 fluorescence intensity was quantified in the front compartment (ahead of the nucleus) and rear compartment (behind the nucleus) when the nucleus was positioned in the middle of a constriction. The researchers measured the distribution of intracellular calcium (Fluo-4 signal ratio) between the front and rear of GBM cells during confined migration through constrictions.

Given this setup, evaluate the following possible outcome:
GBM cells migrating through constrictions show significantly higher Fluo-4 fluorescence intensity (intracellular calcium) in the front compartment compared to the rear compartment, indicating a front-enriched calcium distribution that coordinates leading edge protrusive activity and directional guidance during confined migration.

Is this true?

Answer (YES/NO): NO